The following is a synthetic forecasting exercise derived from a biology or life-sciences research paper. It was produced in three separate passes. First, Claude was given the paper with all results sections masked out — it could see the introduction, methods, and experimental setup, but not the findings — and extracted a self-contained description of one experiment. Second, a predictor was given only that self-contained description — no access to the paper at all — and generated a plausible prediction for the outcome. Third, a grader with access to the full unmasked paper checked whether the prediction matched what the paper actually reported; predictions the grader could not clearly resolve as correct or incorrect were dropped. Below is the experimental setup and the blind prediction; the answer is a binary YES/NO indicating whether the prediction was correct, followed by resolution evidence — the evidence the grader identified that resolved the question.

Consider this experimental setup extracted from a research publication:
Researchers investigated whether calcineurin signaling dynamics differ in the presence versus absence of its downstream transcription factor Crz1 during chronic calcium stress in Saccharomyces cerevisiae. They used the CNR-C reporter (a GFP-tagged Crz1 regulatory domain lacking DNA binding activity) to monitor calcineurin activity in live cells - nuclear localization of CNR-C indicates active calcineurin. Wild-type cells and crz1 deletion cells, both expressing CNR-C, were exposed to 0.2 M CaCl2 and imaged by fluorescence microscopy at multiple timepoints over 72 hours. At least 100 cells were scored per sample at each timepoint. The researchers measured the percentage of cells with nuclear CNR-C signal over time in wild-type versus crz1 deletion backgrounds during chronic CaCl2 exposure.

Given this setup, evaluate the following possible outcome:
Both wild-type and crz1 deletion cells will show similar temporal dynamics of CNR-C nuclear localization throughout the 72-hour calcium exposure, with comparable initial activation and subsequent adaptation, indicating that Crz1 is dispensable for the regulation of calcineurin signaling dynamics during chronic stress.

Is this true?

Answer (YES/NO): NO